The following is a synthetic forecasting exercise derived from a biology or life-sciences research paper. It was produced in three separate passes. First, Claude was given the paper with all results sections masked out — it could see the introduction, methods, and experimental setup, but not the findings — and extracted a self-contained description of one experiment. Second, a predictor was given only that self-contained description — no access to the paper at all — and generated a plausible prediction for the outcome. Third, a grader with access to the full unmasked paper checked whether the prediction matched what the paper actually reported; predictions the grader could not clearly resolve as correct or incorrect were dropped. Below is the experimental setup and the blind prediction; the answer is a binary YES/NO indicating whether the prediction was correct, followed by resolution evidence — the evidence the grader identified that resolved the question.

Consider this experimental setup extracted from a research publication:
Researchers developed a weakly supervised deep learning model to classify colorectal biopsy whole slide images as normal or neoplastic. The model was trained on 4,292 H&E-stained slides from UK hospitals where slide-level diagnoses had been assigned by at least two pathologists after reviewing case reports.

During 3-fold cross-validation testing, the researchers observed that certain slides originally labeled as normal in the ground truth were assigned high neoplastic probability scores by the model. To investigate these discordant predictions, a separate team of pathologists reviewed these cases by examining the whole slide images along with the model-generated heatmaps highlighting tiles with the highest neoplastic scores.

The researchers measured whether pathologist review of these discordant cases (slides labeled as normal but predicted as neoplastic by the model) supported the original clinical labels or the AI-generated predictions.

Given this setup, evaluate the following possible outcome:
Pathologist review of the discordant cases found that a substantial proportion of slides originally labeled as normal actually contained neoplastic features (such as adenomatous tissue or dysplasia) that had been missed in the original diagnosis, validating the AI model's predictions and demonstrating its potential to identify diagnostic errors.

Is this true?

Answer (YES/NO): NO